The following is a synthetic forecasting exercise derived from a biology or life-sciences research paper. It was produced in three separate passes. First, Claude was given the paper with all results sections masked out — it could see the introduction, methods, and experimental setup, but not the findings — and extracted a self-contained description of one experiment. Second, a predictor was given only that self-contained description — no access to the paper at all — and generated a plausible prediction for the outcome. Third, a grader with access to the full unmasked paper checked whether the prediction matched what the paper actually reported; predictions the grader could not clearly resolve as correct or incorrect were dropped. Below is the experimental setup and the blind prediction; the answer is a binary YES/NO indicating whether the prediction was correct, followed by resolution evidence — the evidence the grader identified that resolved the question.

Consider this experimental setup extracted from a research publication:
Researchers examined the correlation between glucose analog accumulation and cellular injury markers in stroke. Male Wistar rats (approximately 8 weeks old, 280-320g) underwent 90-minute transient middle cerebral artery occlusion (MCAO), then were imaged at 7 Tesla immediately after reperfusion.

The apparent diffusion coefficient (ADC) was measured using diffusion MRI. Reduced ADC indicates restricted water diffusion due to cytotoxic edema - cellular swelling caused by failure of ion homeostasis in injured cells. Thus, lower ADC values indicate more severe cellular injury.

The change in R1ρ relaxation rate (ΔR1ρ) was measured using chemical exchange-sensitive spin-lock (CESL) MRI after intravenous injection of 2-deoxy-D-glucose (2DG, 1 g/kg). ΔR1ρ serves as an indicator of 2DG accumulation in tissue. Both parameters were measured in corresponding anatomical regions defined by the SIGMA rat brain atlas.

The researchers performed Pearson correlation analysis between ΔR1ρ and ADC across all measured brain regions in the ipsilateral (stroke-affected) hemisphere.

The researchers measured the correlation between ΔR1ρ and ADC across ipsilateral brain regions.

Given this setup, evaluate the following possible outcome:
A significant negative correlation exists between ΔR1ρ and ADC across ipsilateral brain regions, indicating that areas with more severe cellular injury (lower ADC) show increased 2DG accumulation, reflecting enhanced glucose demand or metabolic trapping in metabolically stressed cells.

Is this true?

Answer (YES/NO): NO